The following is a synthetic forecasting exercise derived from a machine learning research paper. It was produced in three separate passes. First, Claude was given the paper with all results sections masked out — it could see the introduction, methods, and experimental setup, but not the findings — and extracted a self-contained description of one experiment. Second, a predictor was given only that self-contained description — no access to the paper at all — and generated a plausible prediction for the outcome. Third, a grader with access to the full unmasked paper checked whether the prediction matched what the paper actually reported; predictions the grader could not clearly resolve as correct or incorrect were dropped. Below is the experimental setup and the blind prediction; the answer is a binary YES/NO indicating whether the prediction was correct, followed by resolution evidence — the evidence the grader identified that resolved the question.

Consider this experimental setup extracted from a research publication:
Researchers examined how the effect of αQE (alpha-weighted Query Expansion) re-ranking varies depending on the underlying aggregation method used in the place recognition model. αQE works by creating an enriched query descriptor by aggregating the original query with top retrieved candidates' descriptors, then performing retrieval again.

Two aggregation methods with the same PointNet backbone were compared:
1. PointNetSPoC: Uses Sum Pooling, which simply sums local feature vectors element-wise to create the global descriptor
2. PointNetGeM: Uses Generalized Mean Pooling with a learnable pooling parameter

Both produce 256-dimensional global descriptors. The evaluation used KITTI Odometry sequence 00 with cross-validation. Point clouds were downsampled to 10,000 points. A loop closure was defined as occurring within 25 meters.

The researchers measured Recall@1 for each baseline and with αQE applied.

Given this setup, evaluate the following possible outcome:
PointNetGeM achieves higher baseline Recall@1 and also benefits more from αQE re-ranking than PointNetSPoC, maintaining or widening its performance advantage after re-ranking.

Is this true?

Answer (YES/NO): NO